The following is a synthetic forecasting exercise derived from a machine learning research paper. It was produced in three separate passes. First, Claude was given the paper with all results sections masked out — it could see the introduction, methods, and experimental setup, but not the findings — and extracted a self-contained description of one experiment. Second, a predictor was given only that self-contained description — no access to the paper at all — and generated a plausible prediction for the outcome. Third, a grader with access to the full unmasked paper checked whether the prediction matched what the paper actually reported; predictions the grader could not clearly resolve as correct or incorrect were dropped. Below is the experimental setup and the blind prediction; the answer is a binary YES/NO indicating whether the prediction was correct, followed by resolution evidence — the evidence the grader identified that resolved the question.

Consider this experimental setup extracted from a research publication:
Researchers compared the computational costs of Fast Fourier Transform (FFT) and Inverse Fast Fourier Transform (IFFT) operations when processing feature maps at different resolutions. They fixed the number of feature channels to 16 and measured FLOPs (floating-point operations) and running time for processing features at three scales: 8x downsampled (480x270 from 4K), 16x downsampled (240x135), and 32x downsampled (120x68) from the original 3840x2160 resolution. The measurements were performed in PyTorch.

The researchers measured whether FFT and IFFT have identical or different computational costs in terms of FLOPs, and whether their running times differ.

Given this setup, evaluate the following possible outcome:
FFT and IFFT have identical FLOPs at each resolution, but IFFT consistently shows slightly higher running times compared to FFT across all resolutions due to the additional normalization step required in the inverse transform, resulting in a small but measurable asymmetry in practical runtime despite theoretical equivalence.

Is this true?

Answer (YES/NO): NO